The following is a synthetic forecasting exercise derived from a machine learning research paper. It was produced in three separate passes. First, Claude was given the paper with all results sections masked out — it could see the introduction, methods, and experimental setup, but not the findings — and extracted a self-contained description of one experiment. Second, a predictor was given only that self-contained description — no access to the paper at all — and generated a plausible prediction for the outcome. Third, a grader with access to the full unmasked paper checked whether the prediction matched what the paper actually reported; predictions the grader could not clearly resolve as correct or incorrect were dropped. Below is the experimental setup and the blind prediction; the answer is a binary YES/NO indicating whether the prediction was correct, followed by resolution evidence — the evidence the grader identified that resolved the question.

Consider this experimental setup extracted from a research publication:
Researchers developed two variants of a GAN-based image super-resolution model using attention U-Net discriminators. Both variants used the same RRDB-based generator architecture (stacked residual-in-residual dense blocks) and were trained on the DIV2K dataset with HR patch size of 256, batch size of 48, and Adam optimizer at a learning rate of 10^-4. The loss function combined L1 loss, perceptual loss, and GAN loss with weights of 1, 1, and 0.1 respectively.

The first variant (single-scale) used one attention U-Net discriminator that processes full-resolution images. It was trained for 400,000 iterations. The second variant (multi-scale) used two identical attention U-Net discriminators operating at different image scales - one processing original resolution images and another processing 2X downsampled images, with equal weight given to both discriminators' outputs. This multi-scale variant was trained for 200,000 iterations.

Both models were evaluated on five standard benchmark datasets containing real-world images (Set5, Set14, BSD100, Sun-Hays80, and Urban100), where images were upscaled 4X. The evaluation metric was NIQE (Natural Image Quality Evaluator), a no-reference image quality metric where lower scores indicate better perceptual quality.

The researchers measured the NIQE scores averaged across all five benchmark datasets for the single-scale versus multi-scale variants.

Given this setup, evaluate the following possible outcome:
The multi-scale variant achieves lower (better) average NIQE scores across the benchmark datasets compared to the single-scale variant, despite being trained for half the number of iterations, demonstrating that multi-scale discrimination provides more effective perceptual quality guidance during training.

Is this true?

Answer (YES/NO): YES